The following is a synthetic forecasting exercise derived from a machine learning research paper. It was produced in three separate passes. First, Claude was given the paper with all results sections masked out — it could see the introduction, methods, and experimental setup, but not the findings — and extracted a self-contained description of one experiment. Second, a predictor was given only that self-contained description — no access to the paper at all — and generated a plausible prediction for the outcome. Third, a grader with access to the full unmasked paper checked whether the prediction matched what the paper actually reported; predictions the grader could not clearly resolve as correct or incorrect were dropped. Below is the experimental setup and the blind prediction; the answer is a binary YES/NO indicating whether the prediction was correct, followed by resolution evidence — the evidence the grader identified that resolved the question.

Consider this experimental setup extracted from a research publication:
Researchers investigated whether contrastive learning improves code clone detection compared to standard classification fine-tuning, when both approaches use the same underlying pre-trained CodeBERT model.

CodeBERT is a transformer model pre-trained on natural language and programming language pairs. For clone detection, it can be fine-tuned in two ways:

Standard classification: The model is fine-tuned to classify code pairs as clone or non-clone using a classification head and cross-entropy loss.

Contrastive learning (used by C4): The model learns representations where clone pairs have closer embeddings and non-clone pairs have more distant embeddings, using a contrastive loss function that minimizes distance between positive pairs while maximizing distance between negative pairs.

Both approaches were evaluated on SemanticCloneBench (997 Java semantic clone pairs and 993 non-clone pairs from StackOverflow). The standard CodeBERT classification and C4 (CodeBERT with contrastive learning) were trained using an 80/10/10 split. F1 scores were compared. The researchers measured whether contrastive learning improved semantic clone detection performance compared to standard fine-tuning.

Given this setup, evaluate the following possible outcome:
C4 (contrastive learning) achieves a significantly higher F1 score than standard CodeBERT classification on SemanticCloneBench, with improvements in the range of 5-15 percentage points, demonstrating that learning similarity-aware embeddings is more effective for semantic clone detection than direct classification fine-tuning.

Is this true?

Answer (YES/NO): YES